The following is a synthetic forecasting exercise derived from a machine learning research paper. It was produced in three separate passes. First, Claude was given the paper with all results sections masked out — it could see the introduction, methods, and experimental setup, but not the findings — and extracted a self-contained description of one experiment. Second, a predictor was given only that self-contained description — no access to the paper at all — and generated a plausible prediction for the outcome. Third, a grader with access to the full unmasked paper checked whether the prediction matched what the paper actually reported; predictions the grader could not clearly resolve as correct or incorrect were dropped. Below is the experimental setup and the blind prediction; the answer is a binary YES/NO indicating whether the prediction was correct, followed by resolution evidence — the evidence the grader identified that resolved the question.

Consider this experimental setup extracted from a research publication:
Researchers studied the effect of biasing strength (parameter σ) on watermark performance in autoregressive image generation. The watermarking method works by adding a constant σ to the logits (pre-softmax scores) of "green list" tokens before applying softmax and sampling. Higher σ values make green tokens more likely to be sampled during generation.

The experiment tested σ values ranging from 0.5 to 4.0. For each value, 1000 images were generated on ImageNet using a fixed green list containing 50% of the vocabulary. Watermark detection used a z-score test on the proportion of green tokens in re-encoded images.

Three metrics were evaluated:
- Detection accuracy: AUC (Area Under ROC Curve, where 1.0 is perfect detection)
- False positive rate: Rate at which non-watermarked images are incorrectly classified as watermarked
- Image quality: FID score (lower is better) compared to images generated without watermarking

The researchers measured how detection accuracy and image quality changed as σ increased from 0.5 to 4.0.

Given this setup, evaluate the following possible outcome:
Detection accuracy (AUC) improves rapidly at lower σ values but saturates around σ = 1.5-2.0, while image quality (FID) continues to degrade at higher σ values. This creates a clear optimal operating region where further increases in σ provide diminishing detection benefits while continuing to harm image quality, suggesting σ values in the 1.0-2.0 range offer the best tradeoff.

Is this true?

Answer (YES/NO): NO